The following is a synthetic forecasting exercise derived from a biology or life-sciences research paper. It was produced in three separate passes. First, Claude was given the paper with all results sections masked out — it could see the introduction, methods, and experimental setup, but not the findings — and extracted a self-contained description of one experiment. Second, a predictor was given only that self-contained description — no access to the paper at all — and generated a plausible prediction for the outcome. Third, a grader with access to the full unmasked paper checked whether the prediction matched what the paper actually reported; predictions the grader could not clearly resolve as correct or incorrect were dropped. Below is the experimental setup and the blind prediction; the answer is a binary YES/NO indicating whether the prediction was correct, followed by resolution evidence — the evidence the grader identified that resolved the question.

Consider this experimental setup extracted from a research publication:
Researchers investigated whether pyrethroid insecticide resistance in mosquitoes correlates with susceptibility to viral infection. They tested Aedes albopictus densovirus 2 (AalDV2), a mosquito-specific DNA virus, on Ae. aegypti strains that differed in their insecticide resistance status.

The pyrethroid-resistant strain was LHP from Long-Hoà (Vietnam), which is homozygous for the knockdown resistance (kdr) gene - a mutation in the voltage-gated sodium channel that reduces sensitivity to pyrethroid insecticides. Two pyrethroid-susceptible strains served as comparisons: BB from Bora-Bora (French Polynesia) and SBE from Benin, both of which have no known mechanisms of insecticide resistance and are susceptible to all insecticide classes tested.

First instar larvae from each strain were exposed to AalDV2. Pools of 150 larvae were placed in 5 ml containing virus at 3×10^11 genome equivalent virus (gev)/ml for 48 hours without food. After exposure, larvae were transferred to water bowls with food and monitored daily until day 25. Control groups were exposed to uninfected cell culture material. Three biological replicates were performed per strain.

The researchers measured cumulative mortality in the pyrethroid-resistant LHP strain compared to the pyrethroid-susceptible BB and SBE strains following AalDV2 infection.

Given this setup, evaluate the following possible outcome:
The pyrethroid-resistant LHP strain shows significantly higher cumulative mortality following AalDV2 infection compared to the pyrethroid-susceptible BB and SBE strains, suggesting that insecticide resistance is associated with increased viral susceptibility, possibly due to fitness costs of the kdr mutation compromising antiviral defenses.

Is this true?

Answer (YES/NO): NO